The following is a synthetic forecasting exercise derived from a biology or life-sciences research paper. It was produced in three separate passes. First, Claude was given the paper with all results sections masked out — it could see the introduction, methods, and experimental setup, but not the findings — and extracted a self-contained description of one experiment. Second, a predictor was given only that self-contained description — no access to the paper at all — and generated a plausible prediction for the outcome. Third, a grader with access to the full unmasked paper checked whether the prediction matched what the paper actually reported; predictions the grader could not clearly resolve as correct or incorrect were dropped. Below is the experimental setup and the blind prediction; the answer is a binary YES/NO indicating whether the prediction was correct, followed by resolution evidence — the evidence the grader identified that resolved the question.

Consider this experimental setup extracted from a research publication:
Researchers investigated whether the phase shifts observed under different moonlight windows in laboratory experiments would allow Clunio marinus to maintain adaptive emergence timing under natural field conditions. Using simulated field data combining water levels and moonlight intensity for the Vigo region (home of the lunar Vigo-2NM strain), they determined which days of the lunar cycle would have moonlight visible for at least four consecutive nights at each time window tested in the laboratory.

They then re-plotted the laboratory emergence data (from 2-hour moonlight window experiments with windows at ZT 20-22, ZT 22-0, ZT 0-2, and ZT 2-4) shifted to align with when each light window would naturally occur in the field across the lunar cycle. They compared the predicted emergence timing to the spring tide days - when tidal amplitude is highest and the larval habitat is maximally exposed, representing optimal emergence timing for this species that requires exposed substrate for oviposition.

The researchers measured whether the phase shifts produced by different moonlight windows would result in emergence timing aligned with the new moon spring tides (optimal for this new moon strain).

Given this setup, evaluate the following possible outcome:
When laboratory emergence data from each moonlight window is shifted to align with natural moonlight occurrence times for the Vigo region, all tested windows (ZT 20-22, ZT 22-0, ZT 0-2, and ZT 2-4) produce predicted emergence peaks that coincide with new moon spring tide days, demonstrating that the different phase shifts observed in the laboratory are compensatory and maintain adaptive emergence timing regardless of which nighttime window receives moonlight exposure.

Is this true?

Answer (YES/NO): NO